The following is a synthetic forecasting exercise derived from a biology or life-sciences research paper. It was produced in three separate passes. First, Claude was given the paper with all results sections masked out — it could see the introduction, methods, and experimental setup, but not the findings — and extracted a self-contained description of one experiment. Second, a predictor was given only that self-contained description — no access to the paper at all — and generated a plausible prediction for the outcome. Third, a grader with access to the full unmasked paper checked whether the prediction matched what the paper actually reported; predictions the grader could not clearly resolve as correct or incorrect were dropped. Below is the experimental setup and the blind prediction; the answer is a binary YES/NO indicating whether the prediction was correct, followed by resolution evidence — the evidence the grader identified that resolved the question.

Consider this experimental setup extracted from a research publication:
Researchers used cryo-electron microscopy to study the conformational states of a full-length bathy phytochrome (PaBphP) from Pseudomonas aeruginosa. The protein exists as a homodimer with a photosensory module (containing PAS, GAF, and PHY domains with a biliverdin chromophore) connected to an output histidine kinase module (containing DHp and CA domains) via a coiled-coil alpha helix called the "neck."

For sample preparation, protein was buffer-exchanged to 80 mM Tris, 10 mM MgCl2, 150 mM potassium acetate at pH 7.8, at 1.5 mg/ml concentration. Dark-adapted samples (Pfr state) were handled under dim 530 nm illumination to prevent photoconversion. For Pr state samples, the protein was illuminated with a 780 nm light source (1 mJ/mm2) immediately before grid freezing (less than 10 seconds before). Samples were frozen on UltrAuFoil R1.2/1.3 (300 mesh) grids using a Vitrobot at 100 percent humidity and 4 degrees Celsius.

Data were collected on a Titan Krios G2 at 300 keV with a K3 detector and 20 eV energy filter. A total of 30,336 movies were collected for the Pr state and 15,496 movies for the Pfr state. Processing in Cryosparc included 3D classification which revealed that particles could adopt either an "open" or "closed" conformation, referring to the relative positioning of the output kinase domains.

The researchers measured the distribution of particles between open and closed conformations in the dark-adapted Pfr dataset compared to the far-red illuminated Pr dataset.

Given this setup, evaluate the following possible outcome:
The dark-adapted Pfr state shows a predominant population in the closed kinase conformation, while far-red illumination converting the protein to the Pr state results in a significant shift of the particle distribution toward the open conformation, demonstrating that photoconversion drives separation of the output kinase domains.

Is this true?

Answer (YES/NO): NO